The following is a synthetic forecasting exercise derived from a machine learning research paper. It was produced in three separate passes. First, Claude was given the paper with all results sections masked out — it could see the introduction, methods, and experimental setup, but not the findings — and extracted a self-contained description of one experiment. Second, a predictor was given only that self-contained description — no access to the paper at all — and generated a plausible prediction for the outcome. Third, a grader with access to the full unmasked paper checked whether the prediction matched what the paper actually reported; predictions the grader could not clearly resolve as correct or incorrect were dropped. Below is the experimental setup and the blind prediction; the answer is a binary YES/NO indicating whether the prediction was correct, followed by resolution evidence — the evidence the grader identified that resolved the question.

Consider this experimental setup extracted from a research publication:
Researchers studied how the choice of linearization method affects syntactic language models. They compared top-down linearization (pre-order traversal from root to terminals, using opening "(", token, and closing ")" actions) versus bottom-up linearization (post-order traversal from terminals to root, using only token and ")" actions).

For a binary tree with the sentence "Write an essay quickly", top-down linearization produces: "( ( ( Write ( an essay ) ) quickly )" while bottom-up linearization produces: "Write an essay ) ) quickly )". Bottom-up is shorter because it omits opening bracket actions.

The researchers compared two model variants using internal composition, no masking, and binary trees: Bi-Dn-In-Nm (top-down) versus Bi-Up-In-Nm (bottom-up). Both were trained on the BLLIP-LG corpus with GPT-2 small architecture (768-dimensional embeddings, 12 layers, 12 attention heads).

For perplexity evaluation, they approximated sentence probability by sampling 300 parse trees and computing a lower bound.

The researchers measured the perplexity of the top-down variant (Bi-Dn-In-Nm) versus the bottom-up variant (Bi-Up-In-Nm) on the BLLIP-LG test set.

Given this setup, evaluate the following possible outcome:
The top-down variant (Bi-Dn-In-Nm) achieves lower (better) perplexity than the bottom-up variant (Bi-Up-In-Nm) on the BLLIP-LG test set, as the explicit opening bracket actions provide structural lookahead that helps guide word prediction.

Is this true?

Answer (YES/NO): NO